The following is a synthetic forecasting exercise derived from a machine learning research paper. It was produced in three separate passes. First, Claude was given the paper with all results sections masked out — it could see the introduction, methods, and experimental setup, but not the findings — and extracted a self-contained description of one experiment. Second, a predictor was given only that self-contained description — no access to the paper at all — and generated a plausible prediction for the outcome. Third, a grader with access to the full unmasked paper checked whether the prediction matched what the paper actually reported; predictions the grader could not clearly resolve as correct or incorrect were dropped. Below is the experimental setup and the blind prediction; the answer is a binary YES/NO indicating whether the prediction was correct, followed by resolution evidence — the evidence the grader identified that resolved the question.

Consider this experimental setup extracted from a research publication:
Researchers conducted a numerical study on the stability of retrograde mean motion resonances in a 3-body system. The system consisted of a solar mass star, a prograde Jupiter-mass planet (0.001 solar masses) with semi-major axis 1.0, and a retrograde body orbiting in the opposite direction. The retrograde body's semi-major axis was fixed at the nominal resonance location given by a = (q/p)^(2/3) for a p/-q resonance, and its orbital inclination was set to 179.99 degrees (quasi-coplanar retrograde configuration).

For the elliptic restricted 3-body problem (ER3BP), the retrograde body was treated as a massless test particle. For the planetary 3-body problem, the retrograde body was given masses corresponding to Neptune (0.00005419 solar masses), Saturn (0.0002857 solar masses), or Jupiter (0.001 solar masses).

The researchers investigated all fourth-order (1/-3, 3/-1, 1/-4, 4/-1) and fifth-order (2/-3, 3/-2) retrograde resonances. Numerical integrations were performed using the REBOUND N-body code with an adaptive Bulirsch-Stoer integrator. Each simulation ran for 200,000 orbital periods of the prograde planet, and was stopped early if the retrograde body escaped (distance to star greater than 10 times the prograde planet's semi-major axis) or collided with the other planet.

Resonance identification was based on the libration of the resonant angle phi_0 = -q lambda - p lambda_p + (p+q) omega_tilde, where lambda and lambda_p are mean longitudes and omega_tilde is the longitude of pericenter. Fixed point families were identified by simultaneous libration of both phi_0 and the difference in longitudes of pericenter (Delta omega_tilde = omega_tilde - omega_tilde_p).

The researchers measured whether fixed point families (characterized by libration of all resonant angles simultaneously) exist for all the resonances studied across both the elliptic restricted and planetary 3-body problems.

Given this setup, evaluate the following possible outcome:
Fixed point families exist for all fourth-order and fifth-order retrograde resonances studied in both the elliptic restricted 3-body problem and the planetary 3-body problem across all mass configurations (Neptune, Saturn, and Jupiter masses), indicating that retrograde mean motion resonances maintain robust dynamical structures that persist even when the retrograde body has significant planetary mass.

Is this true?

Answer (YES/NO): NO